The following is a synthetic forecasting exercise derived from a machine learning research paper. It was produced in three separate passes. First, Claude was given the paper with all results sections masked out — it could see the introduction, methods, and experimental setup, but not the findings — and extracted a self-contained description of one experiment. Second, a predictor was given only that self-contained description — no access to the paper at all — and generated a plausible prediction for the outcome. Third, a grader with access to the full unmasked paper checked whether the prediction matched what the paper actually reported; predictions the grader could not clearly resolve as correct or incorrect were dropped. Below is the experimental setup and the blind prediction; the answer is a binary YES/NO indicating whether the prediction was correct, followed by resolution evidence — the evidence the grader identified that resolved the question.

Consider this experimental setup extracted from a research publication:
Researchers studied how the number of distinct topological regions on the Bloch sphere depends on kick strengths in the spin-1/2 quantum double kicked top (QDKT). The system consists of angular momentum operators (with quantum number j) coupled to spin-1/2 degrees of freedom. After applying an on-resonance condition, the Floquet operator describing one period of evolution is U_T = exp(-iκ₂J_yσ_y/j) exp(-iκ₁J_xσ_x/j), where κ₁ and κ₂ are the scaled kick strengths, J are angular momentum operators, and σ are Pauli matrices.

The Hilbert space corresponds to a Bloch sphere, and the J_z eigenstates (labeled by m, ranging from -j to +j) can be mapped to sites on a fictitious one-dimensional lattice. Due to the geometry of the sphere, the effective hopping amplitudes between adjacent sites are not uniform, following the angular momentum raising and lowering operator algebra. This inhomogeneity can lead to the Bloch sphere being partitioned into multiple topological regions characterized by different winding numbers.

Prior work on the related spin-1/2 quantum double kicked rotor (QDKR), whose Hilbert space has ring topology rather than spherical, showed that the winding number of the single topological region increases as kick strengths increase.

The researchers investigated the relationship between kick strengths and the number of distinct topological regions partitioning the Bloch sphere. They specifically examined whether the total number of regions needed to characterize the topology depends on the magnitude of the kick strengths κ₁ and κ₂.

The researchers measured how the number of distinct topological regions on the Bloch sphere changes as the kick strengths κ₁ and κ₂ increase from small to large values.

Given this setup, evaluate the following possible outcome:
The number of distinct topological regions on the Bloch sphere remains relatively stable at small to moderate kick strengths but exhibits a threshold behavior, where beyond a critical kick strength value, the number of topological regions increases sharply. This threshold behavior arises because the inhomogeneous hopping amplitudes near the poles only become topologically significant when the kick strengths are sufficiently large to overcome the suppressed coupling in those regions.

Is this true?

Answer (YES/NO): NO